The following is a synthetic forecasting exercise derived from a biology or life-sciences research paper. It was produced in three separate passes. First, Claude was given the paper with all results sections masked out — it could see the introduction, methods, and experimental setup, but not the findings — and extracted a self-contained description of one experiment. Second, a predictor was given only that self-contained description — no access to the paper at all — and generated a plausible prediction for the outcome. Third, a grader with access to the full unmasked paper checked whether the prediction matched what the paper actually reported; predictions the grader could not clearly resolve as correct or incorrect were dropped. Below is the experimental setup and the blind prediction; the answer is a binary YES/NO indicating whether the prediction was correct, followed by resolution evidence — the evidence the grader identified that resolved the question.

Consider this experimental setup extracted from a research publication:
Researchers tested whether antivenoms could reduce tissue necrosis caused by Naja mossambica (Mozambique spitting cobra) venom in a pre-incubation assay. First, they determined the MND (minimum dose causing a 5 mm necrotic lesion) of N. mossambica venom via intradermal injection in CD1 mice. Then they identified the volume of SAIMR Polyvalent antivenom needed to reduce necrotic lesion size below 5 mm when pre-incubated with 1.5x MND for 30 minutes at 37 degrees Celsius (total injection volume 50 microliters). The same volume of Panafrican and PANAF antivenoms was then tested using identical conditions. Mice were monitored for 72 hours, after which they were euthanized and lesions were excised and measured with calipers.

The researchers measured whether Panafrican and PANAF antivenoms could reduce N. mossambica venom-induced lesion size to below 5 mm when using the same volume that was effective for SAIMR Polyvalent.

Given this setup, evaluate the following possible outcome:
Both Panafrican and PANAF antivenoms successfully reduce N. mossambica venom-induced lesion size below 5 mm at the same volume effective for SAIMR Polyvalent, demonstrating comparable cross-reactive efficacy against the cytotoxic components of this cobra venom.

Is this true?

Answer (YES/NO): YES